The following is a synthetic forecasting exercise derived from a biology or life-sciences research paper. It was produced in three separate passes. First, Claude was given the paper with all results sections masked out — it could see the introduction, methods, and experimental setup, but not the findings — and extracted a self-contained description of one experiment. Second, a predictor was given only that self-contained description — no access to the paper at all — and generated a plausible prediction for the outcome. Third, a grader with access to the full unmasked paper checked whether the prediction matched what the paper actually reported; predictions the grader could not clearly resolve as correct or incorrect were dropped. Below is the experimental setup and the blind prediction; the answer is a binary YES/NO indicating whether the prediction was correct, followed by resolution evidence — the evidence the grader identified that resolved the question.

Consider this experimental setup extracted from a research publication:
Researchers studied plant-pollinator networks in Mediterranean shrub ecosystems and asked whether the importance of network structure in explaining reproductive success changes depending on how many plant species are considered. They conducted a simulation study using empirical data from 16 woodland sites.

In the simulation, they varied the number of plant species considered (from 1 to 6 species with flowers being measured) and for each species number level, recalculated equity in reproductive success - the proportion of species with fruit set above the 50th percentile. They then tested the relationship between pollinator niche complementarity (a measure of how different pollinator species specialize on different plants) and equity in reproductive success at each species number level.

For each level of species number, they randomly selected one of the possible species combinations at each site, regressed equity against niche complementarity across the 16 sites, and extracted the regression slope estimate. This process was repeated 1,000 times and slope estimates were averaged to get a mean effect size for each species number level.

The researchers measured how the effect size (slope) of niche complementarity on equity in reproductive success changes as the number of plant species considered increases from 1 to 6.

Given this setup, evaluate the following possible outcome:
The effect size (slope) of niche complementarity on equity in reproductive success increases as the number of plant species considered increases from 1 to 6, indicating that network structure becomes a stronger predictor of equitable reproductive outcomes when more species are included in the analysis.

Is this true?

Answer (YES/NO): YES